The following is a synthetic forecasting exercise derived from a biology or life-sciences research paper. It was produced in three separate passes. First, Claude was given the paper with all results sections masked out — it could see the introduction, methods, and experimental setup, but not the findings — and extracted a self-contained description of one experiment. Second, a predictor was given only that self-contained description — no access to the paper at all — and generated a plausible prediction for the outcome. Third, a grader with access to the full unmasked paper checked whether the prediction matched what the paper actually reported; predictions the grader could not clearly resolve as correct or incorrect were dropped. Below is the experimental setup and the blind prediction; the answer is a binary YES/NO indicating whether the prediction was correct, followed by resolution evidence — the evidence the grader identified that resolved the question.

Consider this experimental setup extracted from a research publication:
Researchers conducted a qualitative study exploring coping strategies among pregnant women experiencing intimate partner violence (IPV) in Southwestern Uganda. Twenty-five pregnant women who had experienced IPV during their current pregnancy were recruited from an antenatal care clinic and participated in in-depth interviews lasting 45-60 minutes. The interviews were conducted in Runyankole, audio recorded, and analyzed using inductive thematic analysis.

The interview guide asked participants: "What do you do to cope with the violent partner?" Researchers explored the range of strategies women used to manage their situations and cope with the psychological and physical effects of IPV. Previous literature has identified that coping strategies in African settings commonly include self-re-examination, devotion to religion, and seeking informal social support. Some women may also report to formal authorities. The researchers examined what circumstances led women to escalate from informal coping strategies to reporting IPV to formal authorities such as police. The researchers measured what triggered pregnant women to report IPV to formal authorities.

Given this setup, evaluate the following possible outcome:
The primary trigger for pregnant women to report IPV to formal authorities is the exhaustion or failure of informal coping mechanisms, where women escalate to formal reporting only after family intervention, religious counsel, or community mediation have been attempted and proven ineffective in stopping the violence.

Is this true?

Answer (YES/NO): NO